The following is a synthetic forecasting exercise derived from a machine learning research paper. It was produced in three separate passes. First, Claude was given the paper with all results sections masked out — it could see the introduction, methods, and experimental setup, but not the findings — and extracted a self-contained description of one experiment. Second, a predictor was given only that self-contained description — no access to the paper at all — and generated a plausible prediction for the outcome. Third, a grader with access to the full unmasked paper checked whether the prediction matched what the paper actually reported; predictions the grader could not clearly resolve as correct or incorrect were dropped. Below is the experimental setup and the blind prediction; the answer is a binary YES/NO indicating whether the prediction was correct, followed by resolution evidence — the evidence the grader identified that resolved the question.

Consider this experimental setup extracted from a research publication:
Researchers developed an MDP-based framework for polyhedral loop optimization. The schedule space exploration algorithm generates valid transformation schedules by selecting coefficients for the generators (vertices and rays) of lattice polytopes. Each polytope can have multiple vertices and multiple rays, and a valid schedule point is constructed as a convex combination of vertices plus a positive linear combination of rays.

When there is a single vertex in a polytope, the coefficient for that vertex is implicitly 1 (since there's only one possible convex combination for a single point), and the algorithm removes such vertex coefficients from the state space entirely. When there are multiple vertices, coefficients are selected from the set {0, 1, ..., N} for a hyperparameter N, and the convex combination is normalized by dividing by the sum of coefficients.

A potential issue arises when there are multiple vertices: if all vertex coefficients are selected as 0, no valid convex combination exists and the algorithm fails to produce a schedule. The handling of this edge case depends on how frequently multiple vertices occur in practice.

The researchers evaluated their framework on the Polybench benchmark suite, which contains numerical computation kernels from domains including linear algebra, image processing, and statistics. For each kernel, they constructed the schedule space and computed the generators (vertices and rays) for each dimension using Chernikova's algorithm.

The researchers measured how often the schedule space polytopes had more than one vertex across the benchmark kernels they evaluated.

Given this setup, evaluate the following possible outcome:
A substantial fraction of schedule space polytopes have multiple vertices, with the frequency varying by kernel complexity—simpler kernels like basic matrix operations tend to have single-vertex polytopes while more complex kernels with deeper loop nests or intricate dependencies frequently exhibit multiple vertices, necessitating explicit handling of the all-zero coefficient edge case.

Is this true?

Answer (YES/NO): NO